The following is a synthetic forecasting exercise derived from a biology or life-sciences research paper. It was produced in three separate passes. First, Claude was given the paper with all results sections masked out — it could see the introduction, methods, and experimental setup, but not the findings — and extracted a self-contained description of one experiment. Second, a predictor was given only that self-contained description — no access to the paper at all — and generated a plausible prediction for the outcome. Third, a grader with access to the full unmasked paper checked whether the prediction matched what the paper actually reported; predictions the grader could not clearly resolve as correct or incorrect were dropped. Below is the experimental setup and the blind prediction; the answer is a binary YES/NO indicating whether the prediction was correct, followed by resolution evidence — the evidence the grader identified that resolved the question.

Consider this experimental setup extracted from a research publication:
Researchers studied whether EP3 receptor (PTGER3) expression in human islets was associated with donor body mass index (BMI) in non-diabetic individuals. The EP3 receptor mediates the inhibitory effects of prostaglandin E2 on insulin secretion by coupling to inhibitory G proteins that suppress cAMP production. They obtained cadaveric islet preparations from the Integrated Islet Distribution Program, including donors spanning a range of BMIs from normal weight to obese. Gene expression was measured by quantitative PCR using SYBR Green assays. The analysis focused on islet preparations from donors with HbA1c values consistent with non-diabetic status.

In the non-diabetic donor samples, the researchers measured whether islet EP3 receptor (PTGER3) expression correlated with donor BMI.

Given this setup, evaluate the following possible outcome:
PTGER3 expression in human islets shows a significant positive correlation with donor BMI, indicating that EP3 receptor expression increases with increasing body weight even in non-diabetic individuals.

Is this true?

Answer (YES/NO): NO